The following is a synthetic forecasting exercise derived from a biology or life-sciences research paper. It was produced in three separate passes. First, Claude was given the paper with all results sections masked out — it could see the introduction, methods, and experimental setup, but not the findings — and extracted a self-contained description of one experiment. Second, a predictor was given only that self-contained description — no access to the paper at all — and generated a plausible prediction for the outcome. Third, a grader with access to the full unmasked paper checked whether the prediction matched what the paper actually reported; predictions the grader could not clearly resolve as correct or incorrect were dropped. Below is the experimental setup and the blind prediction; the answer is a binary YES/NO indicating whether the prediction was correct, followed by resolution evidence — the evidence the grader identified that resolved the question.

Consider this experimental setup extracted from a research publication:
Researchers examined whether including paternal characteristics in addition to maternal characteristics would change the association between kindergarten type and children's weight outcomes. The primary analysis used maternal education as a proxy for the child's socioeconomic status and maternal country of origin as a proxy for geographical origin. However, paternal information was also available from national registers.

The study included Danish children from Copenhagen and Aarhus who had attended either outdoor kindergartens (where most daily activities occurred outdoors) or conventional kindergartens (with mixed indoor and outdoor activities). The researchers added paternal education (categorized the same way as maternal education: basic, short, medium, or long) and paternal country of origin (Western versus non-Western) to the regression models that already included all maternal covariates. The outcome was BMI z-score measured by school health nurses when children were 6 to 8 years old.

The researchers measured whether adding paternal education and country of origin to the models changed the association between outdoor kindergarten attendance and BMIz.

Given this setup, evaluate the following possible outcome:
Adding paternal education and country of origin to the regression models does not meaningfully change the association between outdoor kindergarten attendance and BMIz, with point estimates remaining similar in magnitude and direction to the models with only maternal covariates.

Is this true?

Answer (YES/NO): YES